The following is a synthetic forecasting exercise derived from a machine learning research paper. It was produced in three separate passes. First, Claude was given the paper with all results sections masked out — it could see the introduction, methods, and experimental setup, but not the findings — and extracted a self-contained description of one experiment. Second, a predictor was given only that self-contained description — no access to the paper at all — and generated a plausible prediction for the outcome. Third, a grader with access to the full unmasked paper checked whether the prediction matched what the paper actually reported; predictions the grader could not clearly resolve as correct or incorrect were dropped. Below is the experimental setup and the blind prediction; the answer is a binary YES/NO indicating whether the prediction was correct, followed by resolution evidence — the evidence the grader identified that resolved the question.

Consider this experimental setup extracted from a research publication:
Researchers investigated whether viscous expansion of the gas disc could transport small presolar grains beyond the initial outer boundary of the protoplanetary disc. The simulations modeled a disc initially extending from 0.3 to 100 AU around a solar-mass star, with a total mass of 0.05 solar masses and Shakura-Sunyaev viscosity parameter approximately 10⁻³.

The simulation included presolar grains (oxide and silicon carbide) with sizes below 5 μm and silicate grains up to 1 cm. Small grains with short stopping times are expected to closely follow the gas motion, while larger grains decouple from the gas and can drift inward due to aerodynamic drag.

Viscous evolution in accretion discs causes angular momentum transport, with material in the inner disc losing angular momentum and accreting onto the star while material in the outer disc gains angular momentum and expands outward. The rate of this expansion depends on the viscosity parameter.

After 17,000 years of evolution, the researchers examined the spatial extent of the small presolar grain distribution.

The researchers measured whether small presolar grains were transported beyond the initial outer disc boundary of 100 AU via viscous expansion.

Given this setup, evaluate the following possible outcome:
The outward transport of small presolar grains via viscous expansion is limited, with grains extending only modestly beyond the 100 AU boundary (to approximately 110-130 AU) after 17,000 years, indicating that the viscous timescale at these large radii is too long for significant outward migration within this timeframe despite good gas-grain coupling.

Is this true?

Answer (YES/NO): NO